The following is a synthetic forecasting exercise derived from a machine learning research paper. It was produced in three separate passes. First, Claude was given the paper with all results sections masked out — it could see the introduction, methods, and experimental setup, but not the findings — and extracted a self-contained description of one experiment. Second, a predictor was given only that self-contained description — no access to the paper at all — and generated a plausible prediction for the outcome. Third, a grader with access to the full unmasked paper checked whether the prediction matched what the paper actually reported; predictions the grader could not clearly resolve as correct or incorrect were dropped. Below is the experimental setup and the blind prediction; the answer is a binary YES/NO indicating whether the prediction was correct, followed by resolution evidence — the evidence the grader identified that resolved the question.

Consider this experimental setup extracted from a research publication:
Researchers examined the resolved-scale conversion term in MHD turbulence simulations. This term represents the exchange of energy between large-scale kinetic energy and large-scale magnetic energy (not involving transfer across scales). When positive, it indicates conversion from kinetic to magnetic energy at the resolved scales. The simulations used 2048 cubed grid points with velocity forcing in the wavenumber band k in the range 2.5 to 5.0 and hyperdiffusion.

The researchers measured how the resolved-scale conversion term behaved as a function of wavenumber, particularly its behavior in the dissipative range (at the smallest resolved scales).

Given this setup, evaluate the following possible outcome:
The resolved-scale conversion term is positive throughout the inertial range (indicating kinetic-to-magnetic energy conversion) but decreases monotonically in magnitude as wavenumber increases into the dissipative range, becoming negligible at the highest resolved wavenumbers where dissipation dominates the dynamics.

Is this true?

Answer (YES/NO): NO